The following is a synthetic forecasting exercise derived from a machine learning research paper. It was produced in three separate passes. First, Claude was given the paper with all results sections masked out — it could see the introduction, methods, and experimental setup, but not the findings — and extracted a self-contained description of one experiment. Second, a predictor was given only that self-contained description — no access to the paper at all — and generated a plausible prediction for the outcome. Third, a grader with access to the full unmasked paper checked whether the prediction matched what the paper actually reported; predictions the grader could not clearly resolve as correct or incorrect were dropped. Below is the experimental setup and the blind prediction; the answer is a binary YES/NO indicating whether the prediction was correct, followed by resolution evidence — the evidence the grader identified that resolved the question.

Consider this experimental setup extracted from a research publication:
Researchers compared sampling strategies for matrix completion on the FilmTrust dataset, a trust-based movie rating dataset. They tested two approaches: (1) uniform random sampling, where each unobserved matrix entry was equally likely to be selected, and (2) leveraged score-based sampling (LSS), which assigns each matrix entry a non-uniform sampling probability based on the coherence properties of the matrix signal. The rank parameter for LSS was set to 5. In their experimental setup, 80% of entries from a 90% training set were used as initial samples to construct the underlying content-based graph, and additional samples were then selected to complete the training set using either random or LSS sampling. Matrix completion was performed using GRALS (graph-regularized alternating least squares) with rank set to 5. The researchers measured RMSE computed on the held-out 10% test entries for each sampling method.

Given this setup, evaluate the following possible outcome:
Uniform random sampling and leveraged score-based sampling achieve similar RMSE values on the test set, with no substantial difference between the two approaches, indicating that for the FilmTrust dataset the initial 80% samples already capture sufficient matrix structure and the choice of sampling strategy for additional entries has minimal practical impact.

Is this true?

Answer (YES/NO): NO